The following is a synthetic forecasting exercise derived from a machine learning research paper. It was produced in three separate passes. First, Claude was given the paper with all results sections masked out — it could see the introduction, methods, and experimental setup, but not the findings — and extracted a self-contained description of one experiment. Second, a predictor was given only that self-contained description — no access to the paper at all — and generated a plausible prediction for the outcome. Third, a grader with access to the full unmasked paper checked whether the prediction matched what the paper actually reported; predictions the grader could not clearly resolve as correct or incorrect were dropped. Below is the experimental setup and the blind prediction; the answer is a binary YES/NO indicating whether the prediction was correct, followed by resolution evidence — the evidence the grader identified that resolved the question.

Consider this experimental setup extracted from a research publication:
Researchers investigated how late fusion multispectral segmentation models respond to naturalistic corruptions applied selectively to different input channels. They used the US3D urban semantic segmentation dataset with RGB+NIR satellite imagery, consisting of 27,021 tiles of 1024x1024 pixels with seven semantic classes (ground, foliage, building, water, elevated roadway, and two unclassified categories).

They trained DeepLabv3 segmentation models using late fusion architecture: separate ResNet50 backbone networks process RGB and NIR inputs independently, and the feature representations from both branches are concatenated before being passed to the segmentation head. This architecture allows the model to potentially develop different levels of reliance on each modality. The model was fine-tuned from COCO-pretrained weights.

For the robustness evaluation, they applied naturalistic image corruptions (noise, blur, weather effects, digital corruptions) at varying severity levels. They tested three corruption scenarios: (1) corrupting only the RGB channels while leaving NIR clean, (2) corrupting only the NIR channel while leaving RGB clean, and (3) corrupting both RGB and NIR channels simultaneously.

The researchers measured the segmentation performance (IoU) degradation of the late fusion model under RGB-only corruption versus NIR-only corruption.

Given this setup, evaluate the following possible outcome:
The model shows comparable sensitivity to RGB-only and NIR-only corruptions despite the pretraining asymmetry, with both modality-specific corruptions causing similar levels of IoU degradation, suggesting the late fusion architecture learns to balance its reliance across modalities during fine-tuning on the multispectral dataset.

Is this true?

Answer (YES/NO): NO